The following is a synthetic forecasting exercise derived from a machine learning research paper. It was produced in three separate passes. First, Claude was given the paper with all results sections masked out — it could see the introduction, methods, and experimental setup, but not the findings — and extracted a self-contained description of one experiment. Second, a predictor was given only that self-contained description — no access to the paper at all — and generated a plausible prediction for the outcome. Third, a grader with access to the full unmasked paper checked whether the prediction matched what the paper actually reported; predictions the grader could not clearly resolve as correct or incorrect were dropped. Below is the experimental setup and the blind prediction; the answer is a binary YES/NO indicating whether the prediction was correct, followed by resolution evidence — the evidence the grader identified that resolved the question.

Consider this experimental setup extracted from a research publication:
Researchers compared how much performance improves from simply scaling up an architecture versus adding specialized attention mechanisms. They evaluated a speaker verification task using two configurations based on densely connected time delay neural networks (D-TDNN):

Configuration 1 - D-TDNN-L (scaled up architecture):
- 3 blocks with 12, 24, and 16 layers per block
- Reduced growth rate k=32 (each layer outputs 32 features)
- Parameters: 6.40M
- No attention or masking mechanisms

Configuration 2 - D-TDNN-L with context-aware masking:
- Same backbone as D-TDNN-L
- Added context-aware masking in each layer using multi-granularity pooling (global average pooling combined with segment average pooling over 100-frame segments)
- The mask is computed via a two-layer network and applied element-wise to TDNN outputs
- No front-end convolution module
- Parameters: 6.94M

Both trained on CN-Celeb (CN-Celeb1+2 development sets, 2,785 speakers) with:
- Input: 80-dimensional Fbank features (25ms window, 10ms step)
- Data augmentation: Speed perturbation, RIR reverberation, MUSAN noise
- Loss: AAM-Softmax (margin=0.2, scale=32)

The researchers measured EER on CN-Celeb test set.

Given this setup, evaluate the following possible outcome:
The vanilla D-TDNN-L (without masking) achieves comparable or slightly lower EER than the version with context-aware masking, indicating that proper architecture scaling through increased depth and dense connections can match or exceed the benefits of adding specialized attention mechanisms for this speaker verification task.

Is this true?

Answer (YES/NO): NO